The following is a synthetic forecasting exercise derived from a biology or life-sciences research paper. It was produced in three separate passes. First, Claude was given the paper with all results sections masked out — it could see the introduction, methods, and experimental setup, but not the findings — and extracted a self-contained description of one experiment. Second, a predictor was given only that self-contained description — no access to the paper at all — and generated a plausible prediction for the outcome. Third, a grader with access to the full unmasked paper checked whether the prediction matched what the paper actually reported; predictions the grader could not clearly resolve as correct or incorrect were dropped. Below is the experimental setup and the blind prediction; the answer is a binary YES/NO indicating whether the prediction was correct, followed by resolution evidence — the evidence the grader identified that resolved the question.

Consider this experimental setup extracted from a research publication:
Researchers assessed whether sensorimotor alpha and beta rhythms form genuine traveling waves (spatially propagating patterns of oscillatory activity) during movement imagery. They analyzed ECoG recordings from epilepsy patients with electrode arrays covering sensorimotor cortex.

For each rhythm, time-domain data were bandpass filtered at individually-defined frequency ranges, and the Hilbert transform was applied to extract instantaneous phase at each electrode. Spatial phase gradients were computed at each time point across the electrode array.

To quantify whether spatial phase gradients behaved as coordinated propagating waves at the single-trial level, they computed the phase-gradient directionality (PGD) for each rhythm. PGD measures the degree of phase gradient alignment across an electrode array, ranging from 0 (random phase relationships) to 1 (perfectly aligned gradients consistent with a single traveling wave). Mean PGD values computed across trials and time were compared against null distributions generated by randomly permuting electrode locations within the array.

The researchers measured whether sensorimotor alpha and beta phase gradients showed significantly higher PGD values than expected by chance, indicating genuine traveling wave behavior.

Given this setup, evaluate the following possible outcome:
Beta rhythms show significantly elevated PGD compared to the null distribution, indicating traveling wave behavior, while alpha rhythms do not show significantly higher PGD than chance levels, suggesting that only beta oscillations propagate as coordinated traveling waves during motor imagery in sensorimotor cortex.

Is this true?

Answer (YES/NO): NO